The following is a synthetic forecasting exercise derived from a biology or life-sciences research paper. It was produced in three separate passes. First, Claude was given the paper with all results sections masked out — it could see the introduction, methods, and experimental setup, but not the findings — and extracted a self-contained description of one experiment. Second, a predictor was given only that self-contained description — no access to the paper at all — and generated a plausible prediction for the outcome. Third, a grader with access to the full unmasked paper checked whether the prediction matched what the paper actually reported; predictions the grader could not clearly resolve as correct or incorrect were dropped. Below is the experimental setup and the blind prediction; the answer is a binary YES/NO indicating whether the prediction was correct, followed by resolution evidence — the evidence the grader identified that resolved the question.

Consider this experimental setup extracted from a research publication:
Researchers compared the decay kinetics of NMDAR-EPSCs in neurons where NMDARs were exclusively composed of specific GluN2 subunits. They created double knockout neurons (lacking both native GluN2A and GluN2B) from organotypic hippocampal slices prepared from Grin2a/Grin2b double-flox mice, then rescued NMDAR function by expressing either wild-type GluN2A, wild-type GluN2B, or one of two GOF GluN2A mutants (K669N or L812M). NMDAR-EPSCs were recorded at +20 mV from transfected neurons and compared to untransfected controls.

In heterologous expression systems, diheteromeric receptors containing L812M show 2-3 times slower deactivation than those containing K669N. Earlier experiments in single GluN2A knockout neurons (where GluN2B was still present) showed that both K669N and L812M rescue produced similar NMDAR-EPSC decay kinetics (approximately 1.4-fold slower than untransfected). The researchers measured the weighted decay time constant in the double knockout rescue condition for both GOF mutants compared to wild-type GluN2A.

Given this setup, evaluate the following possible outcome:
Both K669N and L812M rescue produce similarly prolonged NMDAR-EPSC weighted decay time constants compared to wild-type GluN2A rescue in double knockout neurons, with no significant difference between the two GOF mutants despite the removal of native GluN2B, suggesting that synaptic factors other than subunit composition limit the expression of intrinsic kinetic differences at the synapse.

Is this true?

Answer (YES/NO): NO